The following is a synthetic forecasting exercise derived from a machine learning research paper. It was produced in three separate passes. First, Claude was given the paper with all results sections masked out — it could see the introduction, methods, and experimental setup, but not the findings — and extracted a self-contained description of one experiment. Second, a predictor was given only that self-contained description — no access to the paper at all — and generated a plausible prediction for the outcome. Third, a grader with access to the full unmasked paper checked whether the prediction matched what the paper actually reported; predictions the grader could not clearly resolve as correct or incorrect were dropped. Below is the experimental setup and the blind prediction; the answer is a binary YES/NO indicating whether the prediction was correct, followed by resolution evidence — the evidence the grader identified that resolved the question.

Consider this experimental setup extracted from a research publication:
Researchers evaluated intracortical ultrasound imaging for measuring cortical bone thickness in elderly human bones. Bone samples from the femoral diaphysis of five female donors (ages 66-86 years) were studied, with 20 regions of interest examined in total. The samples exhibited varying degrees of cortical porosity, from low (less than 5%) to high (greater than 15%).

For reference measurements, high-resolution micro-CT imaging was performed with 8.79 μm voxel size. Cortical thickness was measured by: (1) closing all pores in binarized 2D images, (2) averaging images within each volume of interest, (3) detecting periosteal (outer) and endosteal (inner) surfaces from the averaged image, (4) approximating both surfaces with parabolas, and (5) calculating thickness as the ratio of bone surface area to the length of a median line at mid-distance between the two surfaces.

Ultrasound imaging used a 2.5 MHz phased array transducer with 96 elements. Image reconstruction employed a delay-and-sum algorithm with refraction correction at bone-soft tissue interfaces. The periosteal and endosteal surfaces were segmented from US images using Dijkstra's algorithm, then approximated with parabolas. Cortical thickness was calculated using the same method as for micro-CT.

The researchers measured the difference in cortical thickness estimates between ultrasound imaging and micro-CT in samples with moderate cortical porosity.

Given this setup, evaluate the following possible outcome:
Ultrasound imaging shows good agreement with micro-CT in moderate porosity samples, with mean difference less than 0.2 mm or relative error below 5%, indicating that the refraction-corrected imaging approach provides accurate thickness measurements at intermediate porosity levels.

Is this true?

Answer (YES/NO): NO